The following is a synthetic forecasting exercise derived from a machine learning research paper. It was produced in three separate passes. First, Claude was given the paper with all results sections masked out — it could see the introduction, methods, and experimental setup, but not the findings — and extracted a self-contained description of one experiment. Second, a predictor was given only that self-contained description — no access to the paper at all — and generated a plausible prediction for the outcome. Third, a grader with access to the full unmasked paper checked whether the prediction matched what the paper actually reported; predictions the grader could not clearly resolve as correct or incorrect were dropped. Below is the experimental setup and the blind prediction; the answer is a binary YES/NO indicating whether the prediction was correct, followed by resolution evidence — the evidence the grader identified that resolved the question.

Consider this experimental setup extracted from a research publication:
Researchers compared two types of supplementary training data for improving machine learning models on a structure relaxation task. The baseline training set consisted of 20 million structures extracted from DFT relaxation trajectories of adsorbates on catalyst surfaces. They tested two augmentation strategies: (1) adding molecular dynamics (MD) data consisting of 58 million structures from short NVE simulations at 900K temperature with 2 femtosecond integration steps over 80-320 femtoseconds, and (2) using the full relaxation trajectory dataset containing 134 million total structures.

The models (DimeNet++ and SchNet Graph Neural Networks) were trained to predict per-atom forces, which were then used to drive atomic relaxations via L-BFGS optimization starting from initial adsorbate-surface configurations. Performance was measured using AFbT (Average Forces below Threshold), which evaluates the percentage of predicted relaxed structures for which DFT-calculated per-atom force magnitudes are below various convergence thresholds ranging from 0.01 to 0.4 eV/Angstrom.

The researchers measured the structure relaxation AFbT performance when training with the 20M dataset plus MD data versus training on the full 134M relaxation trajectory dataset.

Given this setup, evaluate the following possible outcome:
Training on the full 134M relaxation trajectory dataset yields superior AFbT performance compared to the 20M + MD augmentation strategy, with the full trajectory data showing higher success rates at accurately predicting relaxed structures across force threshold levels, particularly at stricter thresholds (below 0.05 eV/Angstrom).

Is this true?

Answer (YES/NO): NO